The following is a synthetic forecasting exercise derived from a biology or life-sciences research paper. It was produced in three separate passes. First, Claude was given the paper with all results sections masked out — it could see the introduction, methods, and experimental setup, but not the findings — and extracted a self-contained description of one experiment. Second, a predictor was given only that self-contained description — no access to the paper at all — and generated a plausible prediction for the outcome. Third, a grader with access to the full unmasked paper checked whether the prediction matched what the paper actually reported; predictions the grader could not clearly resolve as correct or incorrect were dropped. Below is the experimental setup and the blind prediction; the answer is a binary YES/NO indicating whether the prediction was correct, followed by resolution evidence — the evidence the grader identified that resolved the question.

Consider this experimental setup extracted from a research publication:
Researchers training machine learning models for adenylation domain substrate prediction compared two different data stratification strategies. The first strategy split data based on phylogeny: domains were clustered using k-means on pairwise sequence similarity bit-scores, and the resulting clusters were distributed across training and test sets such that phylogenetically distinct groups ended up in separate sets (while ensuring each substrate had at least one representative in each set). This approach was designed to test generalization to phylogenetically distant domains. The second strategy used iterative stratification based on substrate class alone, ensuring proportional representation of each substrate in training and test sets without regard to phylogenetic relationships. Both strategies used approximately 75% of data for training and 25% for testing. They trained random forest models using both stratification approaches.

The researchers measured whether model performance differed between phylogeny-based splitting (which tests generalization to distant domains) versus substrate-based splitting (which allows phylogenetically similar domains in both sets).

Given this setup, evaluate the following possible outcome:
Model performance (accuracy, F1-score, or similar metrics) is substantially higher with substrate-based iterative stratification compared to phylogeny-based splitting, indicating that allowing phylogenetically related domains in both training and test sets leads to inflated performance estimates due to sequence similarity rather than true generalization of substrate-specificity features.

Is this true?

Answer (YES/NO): YES